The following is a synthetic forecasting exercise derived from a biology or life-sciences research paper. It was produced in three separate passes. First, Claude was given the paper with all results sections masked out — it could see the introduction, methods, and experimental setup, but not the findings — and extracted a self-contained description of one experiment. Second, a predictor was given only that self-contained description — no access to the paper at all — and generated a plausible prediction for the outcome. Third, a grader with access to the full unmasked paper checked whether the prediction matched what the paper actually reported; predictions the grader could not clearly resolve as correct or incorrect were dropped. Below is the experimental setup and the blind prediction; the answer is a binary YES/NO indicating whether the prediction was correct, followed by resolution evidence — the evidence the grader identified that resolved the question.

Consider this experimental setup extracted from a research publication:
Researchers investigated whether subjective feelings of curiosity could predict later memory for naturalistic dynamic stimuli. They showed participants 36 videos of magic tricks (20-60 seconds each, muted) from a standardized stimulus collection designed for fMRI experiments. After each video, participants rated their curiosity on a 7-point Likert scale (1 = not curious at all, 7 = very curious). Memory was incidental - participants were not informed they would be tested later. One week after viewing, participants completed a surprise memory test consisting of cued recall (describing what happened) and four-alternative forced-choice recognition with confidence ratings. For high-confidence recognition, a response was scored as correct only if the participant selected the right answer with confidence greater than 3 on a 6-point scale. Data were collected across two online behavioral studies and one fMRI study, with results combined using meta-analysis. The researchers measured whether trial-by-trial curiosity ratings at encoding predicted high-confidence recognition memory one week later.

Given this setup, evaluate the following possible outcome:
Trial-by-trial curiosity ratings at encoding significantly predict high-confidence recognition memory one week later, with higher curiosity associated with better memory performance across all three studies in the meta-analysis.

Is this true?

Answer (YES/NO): YES